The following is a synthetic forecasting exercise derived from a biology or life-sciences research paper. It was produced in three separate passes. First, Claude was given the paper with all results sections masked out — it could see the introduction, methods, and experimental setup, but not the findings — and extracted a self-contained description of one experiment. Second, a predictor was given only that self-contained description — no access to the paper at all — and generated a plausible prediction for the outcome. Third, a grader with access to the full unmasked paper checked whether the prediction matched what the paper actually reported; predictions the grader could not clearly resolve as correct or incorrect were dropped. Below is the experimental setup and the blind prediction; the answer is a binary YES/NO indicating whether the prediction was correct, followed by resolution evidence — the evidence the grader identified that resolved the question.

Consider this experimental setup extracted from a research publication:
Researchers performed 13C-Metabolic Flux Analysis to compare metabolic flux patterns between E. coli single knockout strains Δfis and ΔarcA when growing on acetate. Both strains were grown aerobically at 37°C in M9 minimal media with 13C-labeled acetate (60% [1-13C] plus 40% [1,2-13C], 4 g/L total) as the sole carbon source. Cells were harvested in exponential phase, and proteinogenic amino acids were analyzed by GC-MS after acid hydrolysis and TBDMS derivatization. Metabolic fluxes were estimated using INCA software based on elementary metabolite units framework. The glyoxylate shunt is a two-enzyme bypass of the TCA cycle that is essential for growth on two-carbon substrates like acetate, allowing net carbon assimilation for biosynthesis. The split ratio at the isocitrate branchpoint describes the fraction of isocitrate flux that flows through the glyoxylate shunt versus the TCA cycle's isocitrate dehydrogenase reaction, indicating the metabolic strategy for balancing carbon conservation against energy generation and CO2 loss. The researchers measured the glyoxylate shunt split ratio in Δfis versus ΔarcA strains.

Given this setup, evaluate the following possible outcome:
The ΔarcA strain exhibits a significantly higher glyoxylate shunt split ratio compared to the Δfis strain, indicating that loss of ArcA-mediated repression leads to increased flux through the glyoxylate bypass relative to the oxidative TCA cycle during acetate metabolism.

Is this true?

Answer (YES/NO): YES